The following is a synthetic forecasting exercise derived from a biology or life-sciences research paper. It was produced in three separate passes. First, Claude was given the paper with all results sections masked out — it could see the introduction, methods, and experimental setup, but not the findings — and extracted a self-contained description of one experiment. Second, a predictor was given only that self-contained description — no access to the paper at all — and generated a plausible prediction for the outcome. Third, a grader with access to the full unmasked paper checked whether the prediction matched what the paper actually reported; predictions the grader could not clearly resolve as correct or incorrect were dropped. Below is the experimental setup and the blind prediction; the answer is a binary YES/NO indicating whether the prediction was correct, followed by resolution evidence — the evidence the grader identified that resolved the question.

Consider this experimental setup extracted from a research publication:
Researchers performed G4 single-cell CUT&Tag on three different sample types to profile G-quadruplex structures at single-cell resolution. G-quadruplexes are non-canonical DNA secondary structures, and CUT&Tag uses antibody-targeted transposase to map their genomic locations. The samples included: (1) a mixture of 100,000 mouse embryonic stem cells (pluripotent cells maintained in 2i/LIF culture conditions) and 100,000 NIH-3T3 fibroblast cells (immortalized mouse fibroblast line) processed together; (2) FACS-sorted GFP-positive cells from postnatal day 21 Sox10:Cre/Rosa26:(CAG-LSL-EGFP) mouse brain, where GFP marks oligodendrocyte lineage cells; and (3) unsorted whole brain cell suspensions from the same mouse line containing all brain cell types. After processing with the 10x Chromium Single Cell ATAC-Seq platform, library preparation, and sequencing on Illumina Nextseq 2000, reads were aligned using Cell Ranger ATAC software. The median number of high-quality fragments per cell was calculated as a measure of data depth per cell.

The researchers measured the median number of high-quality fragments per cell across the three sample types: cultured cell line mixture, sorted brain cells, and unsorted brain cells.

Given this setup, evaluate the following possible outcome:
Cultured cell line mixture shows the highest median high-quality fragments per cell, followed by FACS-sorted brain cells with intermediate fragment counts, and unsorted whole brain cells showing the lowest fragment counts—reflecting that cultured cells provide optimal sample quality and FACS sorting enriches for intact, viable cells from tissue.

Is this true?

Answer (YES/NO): YES